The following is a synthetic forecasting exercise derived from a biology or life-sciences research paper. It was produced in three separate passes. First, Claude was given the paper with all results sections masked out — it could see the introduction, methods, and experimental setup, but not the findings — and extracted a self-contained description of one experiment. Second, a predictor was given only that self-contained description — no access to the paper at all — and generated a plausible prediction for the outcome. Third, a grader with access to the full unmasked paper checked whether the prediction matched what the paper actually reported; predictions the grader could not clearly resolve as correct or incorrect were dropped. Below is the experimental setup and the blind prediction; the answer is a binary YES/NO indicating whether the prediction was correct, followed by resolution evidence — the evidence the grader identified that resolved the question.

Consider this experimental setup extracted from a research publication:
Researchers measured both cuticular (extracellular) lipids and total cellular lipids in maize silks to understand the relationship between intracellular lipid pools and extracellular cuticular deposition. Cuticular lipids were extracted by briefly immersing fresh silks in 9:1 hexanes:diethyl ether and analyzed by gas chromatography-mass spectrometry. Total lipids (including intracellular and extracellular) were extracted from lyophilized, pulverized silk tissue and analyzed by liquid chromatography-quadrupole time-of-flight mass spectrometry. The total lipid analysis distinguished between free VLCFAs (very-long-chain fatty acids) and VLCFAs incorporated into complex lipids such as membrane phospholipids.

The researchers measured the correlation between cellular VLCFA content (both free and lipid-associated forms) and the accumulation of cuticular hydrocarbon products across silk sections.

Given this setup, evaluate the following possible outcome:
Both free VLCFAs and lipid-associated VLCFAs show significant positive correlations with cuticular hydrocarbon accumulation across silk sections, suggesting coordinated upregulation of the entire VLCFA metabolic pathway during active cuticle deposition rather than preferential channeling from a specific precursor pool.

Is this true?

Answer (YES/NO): NO